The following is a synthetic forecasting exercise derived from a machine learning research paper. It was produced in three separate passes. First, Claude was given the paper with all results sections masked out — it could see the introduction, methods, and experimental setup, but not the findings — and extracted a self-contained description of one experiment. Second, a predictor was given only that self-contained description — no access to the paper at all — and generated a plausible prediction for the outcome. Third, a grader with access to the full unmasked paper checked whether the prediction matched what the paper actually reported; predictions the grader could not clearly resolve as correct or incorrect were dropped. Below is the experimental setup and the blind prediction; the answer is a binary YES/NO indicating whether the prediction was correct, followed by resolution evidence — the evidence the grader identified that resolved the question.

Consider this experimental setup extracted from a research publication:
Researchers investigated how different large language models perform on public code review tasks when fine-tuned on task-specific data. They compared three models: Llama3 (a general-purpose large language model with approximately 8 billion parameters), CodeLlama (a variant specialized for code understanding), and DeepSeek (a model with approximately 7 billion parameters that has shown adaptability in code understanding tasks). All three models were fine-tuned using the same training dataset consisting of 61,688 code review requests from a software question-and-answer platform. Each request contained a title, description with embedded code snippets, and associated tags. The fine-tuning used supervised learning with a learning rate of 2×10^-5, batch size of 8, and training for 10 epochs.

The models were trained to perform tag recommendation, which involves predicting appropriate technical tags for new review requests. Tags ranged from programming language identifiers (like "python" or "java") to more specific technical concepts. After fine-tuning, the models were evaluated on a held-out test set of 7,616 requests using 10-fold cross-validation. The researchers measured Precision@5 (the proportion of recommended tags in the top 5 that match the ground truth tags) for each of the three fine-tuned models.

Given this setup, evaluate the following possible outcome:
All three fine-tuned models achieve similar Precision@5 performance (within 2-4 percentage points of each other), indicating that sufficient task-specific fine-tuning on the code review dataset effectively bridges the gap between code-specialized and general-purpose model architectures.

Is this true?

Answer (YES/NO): NO